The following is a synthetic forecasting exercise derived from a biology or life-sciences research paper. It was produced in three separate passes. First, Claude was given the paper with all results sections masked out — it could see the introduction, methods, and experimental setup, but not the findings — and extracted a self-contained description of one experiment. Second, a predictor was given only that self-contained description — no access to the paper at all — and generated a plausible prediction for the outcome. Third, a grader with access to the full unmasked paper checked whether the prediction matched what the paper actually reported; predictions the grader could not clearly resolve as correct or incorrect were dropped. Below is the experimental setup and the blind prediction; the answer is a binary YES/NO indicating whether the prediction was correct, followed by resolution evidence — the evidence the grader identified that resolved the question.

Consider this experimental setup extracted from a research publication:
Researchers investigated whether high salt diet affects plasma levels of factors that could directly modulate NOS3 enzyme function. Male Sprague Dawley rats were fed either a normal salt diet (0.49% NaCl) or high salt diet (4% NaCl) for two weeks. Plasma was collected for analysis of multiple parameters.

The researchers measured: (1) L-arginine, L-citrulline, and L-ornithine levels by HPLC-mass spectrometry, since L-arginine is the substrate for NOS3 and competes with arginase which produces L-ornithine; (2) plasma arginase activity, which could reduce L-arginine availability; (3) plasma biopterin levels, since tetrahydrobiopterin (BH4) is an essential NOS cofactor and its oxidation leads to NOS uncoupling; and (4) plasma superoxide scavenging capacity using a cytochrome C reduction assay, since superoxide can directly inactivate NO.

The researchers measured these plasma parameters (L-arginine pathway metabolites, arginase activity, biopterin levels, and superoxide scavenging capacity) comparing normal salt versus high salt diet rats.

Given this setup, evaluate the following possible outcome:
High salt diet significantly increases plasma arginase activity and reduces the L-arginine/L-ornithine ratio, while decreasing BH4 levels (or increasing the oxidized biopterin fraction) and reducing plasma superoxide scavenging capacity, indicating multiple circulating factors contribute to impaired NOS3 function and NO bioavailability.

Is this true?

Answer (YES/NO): NO